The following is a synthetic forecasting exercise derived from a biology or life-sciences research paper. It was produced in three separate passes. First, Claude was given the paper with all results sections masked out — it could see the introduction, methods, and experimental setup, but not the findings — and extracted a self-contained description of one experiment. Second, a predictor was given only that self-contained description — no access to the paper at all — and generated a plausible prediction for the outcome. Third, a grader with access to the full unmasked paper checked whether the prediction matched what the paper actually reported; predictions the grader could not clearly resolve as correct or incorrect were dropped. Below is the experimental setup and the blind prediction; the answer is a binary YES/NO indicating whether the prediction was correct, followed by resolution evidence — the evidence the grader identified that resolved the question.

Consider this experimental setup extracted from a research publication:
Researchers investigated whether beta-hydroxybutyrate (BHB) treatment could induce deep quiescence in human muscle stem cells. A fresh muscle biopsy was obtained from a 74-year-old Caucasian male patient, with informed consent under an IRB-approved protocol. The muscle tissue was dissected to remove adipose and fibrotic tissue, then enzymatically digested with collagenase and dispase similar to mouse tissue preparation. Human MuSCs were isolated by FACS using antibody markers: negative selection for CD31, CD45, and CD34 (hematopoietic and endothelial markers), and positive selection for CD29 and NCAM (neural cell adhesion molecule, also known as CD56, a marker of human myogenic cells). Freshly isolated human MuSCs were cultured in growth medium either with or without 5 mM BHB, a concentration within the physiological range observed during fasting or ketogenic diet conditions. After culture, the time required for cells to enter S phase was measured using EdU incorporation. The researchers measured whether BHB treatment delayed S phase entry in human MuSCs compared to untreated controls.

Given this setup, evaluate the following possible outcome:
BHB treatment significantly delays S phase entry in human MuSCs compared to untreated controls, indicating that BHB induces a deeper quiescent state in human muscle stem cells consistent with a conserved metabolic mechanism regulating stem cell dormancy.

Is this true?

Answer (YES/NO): NO